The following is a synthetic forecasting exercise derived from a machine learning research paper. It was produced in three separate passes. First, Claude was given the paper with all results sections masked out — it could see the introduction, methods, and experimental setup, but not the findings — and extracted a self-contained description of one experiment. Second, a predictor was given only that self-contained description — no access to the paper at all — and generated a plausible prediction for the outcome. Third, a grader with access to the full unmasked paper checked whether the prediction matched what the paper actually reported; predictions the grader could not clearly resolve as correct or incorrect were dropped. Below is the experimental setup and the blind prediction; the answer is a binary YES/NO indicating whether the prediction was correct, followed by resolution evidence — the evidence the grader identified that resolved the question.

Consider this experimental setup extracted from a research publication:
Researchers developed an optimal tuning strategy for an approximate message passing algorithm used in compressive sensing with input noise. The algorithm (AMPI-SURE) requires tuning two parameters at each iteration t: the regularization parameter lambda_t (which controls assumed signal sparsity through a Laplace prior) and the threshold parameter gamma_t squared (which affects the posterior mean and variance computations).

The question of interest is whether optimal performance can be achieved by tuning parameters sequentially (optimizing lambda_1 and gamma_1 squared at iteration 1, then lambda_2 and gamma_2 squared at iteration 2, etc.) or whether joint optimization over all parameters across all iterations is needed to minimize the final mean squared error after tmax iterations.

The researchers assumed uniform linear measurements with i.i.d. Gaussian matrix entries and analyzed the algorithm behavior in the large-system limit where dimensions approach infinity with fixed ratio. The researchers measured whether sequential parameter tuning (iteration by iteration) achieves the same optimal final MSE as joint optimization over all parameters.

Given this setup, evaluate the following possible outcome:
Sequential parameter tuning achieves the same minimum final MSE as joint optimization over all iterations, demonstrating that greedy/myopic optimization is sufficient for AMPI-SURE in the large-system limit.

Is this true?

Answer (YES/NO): YES